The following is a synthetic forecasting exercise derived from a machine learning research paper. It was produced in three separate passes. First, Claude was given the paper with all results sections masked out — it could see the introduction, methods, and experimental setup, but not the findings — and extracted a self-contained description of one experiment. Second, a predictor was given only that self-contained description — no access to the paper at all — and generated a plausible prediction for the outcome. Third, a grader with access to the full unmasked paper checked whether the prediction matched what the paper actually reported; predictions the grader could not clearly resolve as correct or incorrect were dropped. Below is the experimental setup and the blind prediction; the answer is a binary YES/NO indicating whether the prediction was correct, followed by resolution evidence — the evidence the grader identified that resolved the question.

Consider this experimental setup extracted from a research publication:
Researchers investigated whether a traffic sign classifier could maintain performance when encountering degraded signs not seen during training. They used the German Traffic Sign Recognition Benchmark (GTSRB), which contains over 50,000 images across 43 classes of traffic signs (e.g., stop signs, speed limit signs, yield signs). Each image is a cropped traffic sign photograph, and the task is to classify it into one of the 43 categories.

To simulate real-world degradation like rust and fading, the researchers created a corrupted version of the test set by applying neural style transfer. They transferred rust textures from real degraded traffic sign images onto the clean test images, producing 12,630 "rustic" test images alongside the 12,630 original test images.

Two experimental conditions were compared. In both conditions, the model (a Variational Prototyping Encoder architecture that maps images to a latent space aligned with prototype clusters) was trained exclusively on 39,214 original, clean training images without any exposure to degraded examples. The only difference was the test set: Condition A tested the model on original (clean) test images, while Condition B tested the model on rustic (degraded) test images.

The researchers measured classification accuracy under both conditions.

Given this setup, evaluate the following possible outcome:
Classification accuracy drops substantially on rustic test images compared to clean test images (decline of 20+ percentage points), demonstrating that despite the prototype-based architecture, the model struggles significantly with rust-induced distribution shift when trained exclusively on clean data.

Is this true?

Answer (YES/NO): YES